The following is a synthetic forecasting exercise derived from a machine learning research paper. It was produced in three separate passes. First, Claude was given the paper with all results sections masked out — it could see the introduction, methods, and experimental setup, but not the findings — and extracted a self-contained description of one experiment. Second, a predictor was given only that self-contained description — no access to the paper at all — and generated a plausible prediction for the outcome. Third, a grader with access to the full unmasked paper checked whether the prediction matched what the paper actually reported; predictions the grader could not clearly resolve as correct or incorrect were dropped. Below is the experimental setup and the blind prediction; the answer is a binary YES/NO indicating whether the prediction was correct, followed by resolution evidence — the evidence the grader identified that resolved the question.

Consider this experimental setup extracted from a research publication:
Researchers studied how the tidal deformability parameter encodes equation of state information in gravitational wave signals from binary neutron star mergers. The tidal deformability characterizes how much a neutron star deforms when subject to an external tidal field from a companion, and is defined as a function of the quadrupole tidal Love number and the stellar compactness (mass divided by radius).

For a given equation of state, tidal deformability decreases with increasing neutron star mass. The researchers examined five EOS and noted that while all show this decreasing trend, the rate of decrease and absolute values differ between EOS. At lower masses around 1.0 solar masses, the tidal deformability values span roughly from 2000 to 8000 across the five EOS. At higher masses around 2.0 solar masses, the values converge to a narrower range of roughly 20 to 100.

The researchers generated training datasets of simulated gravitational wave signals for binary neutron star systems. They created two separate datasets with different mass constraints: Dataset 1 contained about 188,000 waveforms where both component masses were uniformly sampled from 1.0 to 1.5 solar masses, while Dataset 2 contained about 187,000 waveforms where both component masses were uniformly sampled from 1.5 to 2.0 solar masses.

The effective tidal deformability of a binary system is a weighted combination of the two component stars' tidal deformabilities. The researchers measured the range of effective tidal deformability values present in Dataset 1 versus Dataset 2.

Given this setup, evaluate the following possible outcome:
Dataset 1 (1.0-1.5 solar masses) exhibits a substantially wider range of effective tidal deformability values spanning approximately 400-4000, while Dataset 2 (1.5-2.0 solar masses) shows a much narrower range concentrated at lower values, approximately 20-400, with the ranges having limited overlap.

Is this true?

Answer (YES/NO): NO